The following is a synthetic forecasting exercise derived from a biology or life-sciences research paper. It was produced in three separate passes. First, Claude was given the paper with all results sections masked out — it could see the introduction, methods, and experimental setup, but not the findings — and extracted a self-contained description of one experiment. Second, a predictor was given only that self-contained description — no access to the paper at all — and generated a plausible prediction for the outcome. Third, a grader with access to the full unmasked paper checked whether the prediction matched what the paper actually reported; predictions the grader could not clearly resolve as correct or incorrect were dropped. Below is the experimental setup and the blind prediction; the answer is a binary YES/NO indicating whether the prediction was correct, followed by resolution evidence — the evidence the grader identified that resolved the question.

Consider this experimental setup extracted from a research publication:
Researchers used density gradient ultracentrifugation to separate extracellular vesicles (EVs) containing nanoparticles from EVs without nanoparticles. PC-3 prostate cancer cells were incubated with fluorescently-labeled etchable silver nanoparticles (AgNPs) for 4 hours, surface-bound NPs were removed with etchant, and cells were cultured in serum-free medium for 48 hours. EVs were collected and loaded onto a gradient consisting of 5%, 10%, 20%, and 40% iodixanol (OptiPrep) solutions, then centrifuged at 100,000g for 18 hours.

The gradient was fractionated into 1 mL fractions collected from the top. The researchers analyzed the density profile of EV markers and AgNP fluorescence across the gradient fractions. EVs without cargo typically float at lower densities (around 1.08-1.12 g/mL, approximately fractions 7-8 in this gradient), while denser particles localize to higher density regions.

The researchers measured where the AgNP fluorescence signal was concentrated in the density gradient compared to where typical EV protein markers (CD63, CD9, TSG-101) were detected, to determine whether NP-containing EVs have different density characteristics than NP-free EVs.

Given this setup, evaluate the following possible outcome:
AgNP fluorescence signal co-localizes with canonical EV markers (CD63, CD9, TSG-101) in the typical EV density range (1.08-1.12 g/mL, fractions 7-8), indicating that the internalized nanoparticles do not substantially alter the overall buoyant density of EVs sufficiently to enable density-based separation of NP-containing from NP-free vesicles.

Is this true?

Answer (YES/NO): NO